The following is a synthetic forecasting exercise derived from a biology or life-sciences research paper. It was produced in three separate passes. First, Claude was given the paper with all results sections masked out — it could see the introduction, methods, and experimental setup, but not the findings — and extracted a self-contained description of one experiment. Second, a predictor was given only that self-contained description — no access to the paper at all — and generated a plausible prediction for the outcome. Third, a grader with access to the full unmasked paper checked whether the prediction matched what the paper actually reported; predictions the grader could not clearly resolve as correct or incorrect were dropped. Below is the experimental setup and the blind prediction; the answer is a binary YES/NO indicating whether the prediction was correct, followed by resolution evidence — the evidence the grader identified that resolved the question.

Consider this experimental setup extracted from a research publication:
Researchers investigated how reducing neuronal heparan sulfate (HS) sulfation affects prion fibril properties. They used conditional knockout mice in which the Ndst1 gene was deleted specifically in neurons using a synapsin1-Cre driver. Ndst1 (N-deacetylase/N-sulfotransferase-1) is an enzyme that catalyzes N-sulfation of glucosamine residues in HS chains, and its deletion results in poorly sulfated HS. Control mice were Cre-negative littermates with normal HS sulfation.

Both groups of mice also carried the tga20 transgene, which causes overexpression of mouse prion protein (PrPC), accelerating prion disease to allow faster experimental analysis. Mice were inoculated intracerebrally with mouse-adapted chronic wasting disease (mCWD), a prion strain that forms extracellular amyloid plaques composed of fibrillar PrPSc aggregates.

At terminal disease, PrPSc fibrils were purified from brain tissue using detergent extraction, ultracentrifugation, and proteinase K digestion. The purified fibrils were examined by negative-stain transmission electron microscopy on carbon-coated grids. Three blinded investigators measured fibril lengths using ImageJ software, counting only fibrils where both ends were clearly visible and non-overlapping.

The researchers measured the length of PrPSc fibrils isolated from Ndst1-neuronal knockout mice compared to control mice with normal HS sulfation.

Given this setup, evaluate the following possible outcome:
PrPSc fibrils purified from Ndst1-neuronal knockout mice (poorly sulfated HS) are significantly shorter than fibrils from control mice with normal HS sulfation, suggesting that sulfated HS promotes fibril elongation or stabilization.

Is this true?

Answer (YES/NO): YES